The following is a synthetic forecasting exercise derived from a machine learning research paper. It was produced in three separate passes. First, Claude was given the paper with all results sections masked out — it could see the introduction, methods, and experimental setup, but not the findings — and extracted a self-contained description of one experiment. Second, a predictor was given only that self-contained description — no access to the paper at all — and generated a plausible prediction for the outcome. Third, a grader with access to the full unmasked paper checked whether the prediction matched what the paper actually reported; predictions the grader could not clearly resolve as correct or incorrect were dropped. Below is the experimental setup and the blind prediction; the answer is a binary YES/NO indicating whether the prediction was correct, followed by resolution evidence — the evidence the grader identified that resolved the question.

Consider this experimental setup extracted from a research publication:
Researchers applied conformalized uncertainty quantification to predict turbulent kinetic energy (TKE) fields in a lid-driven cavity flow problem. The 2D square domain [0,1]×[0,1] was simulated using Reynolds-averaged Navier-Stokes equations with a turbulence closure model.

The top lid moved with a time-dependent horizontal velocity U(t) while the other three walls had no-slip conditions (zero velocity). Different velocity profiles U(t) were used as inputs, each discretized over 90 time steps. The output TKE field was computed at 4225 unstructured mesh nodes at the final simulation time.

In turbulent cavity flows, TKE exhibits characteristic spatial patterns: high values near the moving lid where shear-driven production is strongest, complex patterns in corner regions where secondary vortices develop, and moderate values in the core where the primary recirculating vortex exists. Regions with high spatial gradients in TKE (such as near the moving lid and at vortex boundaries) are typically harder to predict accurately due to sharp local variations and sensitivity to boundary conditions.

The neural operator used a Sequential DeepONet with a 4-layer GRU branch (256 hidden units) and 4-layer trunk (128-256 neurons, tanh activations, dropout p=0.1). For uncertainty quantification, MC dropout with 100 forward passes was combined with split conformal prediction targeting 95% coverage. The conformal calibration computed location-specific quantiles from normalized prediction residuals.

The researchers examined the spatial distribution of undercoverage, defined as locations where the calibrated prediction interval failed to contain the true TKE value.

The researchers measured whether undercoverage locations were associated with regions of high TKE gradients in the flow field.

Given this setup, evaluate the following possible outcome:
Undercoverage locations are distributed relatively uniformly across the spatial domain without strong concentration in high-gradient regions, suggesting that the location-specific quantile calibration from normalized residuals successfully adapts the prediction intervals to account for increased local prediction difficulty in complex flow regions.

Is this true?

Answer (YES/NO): NO